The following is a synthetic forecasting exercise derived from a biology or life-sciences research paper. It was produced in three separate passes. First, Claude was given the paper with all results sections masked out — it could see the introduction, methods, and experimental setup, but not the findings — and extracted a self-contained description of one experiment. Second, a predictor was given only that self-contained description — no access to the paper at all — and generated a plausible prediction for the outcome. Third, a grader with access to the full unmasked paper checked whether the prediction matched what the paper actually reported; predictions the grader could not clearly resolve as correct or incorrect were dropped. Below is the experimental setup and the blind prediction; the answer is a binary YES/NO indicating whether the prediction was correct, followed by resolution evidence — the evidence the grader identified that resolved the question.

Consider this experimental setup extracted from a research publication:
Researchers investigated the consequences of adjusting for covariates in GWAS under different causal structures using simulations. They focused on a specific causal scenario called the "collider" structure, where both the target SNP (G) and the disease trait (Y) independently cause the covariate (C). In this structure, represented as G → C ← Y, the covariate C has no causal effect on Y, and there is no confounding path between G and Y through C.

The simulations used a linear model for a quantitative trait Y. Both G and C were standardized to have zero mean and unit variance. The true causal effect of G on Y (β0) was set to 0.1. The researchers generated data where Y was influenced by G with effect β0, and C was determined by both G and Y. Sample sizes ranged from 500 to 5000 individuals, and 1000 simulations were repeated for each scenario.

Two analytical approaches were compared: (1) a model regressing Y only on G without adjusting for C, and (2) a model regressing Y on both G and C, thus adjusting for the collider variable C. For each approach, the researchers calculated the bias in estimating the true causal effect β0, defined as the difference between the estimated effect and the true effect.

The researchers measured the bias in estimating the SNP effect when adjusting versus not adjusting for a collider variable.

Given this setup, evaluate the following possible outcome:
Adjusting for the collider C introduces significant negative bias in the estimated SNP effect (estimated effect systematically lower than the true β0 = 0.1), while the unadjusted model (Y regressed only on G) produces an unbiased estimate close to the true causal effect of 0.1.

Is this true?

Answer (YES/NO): YES